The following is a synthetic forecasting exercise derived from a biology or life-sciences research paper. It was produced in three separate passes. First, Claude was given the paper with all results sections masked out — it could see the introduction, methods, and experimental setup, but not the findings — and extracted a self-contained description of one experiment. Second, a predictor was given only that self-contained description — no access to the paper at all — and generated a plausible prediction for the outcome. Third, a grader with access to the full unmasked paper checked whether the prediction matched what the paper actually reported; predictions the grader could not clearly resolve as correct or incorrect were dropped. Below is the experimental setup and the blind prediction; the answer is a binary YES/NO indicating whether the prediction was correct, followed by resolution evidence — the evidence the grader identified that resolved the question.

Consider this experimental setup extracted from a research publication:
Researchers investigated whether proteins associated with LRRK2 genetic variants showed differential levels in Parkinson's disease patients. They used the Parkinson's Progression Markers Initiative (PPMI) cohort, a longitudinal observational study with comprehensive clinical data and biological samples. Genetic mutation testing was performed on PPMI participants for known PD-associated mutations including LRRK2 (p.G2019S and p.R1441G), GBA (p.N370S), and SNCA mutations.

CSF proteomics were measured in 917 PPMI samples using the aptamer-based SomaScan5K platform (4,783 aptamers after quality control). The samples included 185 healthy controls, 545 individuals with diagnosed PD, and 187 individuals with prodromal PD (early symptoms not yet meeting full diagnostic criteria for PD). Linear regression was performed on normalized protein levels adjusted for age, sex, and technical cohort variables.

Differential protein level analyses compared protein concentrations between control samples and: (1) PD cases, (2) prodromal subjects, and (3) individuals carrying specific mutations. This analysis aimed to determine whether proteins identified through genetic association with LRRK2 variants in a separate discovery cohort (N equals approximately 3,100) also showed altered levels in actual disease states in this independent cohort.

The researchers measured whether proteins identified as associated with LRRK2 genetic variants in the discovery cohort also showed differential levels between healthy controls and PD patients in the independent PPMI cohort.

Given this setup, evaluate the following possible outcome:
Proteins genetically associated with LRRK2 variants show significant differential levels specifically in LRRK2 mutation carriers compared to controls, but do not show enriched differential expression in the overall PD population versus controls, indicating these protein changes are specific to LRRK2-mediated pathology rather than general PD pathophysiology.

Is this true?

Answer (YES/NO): NO